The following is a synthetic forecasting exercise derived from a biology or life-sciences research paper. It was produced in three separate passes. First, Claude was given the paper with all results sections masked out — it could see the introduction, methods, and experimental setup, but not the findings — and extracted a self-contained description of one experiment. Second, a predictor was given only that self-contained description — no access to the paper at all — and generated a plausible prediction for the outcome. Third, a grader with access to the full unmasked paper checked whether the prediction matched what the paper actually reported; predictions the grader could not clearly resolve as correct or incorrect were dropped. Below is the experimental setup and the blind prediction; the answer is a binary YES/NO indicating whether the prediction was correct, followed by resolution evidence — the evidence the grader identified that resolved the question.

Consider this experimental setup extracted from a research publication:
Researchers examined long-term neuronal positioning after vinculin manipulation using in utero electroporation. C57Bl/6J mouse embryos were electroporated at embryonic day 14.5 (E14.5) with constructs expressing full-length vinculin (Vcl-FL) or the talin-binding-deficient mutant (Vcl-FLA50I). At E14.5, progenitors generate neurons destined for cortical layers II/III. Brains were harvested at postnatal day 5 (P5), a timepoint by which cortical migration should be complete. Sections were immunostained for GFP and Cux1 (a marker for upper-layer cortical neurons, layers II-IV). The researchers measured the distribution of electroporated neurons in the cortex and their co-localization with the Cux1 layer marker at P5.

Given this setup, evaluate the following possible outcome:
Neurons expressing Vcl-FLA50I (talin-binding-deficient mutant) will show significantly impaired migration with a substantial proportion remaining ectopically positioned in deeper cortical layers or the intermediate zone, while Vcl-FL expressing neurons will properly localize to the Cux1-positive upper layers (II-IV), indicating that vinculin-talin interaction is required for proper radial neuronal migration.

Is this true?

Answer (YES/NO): NO